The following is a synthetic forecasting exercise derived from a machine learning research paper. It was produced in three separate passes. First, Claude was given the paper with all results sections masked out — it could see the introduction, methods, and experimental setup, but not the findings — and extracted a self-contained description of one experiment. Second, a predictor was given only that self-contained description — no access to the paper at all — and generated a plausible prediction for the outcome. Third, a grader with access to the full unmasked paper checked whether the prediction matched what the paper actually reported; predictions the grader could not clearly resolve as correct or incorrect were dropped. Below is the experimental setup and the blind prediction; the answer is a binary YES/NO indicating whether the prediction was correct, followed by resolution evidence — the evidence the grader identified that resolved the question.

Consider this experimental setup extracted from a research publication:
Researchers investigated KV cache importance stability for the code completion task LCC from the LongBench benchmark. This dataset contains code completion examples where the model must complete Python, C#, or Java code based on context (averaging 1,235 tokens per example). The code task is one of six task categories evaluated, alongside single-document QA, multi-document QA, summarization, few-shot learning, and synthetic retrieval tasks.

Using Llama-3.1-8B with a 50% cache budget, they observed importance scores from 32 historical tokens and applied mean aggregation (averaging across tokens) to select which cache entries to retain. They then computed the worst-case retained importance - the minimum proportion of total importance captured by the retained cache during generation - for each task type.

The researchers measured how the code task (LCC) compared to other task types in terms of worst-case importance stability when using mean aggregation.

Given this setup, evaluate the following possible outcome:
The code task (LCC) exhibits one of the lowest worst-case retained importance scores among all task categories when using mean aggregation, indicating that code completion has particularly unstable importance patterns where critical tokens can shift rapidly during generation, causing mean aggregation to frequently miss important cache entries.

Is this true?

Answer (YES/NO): YES